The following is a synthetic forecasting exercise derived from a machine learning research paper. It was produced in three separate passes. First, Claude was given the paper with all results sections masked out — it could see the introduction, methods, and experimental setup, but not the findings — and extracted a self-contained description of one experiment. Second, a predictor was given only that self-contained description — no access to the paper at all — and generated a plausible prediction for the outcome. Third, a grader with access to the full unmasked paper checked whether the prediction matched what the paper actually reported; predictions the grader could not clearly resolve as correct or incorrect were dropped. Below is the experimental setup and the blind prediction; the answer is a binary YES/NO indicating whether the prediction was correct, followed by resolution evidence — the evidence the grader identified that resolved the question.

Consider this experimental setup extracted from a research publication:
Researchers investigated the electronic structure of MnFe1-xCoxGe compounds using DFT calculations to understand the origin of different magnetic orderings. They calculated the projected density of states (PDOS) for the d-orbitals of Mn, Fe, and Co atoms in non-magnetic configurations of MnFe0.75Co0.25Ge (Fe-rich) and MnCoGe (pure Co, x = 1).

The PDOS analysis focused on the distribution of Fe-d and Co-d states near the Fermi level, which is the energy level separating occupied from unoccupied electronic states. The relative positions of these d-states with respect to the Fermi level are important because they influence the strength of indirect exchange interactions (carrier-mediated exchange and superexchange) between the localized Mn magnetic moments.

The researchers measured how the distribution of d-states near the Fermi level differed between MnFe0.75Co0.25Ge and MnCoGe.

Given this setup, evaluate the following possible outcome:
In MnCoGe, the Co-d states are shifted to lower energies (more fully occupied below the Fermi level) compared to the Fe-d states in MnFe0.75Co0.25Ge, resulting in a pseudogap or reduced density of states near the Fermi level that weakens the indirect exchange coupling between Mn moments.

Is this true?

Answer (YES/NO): NO